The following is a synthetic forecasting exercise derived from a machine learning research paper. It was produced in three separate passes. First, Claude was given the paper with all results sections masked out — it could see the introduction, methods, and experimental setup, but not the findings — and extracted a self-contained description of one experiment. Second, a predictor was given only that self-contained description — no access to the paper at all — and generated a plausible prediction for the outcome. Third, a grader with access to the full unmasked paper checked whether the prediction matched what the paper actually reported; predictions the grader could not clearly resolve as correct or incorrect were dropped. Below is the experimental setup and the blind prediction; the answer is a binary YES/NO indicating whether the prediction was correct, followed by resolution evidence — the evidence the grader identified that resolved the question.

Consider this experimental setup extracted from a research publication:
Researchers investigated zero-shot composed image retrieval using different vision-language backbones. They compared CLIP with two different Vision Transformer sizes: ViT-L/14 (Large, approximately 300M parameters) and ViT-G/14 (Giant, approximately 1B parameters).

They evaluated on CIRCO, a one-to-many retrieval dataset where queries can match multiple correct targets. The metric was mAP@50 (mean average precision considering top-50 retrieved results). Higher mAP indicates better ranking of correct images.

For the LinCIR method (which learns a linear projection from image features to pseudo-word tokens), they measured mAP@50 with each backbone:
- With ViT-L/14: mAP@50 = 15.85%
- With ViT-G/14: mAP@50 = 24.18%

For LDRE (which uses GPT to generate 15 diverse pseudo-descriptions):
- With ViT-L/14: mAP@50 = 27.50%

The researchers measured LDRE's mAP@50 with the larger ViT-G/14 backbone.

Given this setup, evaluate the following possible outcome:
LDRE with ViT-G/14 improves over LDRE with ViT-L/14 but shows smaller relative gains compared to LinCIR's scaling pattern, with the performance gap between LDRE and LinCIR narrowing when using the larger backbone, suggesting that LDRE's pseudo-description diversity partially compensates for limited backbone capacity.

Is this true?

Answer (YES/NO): NO